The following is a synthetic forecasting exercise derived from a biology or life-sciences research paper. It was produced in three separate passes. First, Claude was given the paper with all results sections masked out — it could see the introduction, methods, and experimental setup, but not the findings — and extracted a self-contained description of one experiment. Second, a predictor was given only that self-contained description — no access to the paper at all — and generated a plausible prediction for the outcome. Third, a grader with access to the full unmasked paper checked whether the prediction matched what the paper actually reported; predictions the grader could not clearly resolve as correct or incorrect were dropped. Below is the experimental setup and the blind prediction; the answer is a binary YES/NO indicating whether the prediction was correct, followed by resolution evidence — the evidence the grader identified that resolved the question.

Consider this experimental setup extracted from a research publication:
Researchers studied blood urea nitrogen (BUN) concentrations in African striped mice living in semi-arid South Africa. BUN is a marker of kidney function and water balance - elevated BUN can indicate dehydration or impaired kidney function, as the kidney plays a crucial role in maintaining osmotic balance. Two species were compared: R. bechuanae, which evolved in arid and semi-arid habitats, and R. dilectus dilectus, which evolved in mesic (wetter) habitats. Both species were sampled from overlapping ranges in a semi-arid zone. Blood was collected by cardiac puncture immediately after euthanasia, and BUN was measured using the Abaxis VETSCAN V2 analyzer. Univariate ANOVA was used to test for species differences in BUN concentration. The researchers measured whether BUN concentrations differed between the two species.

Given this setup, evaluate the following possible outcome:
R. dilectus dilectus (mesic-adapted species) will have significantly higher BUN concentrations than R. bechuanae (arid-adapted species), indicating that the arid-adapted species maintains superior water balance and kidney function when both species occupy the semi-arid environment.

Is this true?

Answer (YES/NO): NO